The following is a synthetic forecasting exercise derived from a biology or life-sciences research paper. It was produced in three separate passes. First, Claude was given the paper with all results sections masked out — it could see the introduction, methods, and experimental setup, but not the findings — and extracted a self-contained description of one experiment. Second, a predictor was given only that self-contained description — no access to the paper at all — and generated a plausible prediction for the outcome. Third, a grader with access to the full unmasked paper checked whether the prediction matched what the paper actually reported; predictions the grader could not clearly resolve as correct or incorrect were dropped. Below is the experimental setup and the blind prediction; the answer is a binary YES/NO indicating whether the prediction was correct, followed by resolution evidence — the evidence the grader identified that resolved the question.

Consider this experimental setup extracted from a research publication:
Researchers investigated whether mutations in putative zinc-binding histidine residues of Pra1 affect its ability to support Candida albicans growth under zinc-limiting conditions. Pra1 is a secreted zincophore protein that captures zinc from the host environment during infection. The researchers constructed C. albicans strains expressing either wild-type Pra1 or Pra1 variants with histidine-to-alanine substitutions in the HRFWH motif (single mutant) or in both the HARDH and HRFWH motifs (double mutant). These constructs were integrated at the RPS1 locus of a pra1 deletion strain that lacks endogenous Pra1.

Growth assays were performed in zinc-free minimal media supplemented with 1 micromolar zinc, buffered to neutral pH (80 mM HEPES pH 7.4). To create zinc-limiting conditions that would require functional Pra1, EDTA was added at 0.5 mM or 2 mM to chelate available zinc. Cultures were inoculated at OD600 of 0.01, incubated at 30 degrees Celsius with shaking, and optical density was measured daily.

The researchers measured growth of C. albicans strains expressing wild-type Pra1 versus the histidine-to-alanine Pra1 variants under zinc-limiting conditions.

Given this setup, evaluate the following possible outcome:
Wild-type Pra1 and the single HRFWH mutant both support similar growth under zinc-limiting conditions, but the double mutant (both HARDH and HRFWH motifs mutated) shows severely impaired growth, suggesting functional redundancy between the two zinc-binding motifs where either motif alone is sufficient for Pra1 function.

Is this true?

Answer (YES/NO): NO